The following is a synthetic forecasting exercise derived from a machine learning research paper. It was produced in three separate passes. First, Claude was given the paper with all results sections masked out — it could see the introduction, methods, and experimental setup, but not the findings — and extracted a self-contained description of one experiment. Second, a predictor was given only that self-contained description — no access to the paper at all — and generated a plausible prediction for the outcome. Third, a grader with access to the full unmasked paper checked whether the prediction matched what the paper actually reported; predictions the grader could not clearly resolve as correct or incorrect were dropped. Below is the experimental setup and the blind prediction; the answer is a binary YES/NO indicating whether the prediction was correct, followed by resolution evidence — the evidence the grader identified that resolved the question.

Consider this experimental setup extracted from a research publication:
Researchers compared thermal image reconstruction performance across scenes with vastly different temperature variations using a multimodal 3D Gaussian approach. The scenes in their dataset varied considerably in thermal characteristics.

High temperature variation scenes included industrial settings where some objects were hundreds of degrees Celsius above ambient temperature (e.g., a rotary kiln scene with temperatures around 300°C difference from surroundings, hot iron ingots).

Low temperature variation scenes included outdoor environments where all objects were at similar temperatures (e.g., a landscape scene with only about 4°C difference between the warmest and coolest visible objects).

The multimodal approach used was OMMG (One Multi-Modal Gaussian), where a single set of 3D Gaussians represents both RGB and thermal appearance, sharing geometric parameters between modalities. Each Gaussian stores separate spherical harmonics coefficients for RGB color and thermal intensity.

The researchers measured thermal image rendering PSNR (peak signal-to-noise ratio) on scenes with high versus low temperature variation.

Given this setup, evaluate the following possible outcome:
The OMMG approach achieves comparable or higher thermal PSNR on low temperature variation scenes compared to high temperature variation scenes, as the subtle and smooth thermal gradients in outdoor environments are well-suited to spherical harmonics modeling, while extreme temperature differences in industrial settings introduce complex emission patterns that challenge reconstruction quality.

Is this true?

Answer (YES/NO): NO